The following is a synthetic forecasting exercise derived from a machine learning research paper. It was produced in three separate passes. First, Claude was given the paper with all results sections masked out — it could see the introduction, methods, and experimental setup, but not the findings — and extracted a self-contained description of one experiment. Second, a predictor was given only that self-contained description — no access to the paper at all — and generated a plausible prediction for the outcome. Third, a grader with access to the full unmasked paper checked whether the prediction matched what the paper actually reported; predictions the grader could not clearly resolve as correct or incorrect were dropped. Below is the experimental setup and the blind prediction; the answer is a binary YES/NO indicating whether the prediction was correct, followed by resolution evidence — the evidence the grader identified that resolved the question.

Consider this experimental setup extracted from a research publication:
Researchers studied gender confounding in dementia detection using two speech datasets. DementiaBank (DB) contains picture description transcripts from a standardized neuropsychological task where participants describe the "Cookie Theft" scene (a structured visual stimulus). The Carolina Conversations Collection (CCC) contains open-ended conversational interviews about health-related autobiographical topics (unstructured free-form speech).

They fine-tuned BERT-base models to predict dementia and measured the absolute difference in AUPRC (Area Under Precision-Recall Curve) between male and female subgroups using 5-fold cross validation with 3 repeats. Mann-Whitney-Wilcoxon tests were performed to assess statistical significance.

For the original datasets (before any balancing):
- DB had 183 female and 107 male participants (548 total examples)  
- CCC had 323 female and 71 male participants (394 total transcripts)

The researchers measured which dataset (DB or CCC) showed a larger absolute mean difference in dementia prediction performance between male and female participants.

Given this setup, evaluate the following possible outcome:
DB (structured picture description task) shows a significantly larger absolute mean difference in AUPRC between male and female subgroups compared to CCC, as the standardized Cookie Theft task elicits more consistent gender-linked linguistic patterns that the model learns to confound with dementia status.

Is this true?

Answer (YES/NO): NO